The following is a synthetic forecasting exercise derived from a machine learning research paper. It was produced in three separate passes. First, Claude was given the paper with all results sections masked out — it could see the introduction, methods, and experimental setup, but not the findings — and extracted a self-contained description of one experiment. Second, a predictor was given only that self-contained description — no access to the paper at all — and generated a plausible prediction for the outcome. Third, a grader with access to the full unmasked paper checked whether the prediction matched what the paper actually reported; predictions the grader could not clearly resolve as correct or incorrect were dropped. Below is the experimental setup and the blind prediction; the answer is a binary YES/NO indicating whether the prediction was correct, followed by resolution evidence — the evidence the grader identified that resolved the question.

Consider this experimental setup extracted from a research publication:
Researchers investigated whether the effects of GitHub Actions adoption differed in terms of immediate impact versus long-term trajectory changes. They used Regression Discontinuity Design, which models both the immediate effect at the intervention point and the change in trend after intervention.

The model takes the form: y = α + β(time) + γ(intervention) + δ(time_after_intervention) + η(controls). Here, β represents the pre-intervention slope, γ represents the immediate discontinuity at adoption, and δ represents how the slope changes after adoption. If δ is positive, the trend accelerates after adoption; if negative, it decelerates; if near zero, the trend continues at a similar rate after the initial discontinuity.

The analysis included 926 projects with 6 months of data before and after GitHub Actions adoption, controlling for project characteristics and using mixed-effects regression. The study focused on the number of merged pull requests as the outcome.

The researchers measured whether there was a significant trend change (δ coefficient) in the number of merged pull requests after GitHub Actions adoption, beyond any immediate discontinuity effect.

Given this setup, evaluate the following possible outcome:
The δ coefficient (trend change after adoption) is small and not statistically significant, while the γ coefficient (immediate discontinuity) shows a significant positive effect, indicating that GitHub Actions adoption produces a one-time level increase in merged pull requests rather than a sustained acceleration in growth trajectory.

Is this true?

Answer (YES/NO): NO